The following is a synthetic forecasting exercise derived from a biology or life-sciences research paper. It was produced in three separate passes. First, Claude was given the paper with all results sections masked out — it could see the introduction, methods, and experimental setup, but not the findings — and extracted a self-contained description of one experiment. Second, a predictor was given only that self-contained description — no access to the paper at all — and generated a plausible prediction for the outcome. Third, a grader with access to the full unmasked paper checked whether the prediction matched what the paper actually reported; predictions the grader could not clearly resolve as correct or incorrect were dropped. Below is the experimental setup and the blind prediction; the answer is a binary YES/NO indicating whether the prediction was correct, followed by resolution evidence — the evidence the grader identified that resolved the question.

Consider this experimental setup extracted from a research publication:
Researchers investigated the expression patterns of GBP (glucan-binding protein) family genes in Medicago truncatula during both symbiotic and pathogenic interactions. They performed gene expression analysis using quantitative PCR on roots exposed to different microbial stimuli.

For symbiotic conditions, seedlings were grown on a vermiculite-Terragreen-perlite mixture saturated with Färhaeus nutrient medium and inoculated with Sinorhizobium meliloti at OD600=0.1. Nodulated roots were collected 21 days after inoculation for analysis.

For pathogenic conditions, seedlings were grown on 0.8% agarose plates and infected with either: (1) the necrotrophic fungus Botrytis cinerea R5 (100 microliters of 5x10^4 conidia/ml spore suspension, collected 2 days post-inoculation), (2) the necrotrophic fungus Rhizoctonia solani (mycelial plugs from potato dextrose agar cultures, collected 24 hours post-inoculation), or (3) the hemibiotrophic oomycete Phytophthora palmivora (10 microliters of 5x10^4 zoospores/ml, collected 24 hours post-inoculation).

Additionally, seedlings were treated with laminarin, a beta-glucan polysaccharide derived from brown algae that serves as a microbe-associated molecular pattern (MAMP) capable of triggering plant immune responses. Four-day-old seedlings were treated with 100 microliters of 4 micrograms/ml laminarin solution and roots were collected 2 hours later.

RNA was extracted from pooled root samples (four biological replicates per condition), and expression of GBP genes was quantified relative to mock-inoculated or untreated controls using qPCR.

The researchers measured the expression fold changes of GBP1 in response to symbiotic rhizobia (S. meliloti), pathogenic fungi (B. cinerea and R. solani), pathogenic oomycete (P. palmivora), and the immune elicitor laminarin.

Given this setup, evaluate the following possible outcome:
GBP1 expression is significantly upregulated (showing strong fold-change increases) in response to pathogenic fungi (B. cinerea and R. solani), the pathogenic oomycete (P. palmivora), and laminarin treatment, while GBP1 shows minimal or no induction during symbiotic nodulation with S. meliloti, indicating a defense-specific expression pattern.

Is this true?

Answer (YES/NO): NO